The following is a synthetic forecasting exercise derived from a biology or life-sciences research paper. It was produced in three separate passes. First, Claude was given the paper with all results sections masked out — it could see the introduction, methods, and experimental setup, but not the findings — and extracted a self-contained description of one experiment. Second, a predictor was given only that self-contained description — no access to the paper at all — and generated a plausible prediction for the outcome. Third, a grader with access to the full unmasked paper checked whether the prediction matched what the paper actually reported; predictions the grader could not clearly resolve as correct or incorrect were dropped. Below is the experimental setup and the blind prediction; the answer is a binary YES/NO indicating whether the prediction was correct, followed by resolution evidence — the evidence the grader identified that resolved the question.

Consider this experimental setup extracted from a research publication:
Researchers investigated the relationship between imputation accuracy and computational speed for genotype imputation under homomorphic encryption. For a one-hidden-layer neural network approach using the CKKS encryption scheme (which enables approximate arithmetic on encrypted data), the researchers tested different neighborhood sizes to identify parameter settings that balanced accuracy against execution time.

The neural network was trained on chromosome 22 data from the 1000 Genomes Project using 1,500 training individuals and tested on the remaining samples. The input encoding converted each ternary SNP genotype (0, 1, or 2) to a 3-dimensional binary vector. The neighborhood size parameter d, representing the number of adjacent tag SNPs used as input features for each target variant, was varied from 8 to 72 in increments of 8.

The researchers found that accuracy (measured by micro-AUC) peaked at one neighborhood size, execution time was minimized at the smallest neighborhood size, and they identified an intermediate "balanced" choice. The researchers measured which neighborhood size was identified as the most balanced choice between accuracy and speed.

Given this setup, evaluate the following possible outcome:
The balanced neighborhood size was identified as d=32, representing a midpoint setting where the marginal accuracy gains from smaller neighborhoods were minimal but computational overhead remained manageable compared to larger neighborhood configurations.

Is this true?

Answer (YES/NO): NO